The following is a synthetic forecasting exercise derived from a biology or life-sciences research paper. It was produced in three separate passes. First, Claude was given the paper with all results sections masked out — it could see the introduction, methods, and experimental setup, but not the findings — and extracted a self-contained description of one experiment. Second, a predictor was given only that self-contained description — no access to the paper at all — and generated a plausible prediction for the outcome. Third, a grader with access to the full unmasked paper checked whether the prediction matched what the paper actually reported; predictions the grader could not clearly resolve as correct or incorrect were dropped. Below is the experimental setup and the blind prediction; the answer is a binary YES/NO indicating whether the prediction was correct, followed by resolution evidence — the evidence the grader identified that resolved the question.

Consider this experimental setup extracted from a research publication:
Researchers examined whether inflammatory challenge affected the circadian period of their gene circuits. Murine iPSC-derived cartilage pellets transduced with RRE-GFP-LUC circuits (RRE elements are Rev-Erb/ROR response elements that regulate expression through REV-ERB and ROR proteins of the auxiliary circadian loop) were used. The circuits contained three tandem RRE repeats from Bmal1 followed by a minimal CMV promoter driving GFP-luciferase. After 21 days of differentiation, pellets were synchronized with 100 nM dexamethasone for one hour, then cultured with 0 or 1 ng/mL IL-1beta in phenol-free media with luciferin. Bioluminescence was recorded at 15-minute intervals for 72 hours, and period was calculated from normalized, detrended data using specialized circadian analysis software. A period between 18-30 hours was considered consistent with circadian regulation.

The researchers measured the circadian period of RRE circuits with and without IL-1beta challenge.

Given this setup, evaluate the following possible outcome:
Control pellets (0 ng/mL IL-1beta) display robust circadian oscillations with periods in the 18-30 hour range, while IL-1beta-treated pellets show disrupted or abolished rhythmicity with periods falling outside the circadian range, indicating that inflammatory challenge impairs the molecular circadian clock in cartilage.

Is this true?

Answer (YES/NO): NO